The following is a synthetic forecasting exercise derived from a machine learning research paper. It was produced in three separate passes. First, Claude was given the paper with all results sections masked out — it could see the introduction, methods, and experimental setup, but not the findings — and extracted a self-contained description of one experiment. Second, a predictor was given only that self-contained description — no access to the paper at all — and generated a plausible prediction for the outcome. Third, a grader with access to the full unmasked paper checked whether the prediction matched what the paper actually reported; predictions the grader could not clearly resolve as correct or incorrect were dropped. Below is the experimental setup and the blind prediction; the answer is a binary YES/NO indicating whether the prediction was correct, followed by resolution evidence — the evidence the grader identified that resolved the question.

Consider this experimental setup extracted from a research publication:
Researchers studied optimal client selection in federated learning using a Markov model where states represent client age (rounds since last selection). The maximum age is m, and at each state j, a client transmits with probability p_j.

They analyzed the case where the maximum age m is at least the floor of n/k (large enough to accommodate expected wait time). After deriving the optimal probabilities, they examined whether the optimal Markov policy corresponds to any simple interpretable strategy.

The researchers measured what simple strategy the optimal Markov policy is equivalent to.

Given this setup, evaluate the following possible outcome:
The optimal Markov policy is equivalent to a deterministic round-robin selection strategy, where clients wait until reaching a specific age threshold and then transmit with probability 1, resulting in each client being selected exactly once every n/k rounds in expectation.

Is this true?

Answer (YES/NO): NO